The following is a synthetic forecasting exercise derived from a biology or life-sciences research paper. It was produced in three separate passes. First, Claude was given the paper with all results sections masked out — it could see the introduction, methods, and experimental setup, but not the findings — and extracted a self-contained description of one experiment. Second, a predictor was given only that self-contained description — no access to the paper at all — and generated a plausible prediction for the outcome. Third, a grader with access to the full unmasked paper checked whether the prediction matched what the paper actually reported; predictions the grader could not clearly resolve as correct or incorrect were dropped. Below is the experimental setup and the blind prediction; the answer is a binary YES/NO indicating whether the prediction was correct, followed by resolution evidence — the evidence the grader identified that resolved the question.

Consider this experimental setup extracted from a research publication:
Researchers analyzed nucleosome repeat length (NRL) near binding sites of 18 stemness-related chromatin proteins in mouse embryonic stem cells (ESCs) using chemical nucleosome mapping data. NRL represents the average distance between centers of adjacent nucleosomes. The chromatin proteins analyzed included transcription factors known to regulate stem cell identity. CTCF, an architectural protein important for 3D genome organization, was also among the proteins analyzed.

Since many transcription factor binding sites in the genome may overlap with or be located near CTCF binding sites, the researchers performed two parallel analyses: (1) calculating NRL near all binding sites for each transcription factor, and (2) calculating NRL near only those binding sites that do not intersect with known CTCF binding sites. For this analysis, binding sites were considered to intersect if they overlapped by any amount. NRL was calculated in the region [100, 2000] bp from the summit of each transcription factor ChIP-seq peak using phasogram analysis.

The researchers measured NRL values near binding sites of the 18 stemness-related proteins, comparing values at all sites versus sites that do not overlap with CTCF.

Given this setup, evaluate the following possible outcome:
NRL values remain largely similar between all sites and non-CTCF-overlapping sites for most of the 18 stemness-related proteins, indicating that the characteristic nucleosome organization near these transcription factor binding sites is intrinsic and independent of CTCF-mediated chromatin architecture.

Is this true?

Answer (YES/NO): NO